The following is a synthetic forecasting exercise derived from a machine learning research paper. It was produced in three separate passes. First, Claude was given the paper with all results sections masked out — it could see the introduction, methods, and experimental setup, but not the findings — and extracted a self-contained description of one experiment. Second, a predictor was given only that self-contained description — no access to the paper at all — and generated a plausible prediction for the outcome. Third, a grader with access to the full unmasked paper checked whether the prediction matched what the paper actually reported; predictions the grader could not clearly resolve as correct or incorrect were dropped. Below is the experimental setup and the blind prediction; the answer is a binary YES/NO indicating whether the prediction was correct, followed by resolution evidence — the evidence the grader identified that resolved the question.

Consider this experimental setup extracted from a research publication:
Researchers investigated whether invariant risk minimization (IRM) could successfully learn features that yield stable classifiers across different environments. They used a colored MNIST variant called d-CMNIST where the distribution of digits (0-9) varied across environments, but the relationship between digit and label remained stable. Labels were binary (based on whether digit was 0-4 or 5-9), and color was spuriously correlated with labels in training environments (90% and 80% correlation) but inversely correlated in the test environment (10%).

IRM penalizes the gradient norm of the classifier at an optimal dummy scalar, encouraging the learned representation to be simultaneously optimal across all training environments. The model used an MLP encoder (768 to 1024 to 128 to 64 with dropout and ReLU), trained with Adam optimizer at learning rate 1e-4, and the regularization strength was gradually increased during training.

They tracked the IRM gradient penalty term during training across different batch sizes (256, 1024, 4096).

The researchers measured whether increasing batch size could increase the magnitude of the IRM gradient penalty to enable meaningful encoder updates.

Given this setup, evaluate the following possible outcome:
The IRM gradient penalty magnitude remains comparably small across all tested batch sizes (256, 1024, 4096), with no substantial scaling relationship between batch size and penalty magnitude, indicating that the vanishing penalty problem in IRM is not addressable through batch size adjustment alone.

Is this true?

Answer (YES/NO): YES